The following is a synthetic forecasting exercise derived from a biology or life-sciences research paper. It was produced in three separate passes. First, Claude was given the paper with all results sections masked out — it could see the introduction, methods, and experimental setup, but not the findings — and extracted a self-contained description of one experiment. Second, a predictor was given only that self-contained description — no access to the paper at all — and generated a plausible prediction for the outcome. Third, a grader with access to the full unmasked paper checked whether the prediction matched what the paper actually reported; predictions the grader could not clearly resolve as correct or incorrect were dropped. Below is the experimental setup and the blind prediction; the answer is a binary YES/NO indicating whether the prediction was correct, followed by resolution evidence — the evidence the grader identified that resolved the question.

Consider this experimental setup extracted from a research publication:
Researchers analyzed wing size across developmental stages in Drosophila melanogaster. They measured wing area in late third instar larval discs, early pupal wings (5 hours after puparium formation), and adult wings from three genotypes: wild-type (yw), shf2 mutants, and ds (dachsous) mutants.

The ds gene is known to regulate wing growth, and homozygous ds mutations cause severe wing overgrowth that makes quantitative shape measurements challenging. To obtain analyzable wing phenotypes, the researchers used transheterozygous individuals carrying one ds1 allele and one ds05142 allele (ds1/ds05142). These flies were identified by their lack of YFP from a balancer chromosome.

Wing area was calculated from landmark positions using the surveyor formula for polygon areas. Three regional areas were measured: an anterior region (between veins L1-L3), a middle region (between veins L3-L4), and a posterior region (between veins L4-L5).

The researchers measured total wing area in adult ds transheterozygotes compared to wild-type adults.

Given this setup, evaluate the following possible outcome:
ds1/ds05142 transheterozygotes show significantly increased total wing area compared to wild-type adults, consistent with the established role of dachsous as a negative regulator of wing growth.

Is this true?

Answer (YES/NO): YES